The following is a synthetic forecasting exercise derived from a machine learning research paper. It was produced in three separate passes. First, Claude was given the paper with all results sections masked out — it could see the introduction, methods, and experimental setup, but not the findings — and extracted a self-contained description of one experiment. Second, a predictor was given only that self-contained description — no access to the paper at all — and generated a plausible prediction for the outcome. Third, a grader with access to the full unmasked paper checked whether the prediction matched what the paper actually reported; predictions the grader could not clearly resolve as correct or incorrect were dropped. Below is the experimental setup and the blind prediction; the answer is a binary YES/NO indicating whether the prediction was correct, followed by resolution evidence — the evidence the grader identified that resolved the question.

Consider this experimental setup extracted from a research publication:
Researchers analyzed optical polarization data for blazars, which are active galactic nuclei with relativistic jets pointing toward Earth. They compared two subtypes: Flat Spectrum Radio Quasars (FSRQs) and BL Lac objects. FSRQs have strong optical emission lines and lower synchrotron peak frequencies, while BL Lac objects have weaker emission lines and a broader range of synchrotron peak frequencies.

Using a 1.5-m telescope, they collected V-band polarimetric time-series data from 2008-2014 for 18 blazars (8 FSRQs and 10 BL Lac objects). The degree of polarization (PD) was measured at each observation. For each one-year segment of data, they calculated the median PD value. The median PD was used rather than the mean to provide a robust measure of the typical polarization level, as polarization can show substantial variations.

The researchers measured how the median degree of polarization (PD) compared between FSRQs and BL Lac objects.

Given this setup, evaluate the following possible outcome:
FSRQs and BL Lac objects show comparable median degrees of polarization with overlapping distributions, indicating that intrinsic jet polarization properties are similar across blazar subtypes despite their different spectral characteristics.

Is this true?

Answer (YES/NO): NO